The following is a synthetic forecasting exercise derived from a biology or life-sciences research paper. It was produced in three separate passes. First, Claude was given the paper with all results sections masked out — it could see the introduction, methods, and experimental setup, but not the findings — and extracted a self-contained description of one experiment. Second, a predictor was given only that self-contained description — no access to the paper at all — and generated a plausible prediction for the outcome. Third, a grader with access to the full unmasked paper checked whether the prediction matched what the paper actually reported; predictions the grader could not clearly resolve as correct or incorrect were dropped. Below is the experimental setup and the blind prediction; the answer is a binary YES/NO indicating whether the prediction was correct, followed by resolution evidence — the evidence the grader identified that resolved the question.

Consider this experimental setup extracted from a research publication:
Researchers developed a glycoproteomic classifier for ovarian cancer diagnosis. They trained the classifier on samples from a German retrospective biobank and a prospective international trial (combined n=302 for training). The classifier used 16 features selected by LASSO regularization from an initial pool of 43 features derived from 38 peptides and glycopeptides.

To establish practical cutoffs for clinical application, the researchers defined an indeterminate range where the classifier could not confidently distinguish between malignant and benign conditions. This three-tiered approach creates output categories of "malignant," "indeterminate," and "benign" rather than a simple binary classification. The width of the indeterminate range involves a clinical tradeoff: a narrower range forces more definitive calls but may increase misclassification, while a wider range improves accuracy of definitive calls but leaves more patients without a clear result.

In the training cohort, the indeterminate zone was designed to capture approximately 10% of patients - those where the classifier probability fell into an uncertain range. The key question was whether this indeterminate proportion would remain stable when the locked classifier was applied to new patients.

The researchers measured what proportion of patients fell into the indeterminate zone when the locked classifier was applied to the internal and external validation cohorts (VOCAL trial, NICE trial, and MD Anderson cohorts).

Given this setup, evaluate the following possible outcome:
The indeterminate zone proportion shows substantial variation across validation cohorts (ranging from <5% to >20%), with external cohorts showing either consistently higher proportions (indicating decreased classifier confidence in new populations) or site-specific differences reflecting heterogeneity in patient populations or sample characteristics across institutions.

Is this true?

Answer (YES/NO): NO